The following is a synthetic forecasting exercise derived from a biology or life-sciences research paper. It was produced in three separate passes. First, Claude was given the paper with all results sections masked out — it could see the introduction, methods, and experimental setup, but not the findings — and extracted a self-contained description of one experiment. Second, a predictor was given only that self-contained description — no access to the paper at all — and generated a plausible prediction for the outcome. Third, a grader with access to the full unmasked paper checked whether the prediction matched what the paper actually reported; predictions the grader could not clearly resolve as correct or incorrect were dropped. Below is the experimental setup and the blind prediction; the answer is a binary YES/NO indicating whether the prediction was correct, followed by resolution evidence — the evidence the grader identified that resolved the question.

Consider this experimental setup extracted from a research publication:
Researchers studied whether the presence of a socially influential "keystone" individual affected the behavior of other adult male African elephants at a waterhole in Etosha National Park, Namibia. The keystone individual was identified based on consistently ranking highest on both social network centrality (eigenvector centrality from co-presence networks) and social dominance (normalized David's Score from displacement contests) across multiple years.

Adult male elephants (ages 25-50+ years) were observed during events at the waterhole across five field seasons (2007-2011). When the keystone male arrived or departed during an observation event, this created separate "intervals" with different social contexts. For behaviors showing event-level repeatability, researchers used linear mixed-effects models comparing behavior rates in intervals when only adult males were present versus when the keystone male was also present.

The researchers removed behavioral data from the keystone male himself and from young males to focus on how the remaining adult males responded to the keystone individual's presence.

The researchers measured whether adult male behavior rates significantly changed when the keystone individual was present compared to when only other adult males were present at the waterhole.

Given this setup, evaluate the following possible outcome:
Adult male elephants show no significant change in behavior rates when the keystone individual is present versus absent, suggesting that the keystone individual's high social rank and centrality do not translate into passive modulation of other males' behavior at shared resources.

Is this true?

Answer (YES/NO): NO